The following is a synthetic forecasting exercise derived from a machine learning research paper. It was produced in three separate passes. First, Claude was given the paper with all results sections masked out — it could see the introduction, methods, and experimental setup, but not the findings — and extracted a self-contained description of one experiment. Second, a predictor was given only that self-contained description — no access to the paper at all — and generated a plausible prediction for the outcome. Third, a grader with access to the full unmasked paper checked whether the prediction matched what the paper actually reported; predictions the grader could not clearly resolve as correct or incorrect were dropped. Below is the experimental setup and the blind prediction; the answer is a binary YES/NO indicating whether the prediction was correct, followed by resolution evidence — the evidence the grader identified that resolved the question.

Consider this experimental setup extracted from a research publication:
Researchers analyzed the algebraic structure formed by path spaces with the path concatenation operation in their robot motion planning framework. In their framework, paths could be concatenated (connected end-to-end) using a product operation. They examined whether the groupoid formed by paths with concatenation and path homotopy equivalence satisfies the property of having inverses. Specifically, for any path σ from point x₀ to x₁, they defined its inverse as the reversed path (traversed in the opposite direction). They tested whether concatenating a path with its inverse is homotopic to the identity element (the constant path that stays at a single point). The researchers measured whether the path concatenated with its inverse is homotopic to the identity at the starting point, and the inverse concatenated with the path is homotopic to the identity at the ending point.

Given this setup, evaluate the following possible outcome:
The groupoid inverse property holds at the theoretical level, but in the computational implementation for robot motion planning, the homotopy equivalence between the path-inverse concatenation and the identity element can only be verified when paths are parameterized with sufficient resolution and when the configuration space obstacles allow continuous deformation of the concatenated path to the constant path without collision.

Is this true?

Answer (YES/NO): NO